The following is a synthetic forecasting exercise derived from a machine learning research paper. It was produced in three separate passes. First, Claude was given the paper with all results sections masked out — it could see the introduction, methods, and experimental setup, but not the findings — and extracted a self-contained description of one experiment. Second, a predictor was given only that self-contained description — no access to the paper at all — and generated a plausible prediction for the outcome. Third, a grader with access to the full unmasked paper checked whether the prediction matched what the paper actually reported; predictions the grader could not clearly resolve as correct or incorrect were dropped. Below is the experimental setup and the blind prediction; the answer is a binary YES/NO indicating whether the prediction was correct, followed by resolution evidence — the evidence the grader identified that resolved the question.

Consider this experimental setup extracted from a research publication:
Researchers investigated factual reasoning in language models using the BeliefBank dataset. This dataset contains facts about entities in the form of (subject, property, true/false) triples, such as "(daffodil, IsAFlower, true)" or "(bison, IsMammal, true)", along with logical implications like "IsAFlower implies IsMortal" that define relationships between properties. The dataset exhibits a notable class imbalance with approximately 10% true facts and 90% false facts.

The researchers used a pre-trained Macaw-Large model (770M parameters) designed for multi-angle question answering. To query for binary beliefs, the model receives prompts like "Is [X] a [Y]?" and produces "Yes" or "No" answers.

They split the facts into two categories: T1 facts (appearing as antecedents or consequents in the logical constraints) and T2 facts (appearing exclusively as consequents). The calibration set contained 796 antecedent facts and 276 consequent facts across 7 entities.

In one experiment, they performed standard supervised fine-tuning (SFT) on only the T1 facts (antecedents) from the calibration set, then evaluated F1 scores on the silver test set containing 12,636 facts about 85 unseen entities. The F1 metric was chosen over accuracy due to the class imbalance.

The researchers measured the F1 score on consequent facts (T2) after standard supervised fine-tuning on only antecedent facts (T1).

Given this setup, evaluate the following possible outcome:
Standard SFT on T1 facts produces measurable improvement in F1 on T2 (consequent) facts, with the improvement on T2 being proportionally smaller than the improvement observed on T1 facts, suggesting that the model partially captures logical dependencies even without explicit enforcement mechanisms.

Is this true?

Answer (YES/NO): NO